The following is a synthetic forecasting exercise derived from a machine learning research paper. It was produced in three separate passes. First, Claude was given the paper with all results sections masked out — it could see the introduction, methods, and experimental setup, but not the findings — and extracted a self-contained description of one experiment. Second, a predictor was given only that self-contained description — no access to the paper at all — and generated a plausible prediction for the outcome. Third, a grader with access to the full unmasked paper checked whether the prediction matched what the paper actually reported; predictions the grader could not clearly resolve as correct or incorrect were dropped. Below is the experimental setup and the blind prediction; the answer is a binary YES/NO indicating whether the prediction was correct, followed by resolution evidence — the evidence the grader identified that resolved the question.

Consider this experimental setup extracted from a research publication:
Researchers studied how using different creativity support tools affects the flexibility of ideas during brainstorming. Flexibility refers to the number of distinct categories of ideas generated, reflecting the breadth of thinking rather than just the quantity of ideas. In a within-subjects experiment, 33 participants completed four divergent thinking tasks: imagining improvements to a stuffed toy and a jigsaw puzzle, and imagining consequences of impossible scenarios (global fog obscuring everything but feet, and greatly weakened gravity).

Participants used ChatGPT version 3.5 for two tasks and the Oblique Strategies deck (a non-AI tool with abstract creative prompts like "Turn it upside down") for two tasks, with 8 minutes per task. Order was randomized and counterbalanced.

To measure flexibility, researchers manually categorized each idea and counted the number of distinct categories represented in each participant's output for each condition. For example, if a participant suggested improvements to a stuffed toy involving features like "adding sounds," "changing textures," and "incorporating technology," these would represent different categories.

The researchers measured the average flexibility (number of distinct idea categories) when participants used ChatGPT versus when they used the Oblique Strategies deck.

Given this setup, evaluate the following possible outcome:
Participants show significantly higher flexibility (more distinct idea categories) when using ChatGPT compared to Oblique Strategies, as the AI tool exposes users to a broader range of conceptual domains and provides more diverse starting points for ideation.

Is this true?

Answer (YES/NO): YES